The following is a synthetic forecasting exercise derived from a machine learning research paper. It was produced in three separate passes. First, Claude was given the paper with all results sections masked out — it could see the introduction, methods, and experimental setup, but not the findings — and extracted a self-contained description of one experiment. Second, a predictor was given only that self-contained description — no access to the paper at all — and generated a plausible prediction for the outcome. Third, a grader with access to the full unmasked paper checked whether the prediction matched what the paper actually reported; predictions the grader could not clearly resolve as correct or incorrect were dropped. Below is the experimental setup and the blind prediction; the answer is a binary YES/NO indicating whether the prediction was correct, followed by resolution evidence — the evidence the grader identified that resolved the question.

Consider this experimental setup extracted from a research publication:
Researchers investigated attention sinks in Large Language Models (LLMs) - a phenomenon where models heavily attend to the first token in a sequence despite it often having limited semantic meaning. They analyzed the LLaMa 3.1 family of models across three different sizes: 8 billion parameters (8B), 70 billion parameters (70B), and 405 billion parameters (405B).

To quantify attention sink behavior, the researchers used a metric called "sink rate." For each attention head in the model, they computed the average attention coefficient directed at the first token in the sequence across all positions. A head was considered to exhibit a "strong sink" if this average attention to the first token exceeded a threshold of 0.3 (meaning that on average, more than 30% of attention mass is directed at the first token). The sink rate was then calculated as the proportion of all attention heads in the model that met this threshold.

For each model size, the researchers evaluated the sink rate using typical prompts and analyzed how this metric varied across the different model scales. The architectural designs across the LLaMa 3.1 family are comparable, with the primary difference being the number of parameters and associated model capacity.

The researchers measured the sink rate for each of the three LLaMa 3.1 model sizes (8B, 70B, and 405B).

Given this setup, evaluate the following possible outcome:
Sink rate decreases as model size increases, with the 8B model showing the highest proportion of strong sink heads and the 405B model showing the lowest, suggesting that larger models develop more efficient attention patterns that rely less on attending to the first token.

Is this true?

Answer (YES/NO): NO